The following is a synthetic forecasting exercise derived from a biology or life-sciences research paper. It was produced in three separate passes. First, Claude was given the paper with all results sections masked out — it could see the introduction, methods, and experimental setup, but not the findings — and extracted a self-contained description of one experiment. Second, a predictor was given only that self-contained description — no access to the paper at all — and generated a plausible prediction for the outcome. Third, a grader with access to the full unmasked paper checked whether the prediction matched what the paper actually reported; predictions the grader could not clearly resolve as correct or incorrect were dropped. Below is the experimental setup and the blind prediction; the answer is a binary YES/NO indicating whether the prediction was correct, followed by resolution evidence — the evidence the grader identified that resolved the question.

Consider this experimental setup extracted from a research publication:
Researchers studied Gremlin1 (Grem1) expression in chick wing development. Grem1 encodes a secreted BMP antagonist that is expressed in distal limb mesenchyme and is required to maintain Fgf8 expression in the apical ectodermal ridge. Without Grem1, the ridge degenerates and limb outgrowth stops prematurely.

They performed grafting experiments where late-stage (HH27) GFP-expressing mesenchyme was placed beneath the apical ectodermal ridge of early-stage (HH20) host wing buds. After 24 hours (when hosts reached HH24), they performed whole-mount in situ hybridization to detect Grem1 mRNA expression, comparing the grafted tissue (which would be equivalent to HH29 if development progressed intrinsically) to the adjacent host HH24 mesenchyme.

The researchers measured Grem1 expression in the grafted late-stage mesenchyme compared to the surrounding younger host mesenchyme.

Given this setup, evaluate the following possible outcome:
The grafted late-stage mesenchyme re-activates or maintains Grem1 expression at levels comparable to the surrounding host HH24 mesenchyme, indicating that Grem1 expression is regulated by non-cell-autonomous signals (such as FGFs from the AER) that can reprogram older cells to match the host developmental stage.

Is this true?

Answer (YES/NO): YES